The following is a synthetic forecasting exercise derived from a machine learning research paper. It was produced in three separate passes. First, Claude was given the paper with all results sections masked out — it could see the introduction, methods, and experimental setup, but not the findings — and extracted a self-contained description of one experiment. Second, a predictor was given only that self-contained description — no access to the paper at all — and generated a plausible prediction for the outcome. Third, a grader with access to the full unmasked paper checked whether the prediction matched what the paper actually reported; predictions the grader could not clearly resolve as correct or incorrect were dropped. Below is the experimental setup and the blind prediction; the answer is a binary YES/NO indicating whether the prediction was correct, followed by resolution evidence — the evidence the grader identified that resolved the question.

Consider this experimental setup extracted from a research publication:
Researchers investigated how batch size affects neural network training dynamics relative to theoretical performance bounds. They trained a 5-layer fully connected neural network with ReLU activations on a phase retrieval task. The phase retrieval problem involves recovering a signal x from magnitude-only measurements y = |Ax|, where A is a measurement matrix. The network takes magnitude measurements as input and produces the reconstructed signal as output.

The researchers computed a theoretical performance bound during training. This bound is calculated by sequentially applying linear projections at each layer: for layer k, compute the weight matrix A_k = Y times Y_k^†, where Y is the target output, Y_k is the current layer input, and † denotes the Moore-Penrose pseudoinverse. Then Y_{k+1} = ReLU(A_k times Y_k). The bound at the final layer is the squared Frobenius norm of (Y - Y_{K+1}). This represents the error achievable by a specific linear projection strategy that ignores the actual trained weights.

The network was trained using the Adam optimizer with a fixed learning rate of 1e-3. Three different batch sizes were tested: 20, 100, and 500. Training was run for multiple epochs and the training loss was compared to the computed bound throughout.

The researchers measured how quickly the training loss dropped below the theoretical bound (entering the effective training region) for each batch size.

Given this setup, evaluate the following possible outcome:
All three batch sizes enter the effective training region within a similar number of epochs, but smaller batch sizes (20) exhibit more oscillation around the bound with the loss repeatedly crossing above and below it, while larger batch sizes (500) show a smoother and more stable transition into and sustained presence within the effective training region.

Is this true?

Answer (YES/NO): NO